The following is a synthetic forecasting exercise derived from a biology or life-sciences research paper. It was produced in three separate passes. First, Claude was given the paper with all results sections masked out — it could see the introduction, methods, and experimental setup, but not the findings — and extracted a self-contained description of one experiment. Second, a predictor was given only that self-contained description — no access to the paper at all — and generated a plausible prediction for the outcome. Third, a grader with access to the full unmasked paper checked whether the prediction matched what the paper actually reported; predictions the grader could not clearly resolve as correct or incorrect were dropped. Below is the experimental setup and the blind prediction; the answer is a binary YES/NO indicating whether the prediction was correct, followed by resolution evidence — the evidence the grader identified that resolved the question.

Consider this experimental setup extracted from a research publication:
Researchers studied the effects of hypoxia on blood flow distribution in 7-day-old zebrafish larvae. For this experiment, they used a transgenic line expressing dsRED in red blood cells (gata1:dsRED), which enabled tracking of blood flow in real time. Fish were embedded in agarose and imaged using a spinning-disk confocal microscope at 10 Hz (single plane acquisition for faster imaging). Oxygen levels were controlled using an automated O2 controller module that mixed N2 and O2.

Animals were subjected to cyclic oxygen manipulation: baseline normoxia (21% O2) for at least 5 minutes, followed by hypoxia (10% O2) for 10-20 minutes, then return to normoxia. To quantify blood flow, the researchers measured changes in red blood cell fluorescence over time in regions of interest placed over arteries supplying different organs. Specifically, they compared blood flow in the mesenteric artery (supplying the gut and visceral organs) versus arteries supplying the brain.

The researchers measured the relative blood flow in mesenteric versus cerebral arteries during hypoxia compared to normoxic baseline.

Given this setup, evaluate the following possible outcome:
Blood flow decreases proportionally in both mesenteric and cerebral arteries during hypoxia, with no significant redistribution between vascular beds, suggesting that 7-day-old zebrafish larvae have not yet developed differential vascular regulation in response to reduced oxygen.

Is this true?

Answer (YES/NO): NO